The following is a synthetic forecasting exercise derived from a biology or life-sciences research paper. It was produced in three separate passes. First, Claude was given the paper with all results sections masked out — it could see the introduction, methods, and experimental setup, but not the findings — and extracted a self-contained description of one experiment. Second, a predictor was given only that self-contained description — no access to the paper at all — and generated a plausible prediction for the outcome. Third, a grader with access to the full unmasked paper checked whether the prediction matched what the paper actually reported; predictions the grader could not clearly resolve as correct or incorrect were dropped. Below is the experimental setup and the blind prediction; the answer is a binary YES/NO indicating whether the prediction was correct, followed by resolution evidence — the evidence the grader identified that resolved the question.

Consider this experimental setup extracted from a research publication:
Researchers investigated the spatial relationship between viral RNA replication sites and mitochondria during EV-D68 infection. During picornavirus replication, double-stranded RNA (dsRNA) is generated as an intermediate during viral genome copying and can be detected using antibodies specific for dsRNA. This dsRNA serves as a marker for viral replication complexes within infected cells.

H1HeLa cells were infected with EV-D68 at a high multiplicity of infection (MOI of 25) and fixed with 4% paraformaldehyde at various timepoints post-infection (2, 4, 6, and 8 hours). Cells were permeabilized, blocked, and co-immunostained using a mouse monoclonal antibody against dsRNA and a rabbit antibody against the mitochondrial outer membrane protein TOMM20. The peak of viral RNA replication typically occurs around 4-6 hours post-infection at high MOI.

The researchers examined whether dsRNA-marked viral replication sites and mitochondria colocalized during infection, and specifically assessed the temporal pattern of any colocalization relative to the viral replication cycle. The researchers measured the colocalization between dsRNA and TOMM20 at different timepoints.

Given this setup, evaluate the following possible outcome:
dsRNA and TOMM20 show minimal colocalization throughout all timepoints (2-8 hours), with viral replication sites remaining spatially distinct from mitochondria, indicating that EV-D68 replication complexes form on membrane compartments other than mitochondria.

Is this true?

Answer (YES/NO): NO